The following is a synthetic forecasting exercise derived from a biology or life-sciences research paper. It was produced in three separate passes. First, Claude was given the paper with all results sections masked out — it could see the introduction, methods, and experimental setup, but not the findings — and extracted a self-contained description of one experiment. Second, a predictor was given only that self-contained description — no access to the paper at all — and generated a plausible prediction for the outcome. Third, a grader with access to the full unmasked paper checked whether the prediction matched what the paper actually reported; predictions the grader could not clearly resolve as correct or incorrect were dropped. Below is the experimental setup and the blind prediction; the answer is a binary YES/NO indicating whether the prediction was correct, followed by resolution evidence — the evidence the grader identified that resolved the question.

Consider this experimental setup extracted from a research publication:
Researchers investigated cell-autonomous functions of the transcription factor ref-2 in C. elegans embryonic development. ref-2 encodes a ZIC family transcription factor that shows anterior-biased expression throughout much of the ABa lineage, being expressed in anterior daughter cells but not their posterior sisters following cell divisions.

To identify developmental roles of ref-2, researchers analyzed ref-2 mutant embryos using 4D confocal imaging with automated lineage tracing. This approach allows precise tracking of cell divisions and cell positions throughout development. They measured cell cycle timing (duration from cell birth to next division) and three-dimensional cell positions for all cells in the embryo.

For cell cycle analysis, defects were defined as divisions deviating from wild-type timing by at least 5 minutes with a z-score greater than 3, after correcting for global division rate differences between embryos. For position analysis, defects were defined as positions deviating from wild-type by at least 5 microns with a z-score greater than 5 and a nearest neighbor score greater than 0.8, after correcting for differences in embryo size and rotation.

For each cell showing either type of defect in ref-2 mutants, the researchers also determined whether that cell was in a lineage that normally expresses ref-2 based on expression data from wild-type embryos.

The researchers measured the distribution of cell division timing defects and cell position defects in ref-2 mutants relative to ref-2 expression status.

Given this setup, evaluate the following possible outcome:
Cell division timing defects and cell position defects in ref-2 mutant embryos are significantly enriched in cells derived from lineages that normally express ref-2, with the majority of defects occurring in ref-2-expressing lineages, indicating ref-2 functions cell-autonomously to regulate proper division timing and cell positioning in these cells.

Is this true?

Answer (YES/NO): YES